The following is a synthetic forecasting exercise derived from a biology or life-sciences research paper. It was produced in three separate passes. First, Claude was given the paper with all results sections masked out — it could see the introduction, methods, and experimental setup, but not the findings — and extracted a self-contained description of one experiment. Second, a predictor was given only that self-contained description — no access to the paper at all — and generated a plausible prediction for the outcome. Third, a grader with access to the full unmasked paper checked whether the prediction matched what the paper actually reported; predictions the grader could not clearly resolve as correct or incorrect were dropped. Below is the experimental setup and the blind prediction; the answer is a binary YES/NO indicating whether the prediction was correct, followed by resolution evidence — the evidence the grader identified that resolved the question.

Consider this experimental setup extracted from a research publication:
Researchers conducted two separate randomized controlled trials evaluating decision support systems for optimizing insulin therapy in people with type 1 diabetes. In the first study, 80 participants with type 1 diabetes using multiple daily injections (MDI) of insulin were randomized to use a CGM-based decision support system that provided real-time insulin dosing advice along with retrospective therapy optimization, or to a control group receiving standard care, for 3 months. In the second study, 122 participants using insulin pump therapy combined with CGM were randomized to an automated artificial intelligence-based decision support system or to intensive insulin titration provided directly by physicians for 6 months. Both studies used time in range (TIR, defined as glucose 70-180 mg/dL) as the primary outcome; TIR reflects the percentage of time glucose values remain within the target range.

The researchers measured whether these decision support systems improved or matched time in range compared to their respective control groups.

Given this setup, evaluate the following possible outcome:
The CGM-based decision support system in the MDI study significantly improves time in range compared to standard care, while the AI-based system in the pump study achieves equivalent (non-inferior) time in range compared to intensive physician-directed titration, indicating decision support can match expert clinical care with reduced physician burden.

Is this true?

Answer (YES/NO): NO